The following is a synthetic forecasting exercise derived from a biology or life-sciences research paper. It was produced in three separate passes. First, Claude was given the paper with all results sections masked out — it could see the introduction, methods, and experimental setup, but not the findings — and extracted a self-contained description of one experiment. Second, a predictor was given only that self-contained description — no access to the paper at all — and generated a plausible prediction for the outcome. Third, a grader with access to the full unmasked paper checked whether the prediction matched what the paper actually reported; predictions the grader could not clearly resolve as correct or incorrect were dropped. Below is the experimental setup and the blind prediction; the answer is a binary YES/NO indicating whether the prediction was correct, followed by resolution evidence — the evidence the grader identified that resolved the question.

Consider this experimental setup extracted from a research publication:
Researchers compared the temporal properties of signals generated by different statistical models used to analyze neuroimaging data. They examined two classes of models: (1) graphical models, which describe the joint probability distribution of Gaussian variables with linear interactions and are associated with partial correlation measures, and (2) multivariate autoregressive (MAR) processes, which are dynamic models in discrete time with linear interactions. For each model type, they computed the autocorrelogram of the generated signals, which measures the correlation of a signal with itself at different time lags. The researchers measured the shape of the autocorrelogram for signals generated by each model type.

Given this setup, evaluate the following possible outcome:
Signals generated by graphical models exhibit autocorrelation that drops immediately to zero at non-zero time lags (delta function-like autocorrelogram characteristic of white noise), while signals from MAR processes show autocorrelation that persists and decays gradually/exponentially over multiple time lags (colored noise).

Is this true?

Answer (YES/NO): YES